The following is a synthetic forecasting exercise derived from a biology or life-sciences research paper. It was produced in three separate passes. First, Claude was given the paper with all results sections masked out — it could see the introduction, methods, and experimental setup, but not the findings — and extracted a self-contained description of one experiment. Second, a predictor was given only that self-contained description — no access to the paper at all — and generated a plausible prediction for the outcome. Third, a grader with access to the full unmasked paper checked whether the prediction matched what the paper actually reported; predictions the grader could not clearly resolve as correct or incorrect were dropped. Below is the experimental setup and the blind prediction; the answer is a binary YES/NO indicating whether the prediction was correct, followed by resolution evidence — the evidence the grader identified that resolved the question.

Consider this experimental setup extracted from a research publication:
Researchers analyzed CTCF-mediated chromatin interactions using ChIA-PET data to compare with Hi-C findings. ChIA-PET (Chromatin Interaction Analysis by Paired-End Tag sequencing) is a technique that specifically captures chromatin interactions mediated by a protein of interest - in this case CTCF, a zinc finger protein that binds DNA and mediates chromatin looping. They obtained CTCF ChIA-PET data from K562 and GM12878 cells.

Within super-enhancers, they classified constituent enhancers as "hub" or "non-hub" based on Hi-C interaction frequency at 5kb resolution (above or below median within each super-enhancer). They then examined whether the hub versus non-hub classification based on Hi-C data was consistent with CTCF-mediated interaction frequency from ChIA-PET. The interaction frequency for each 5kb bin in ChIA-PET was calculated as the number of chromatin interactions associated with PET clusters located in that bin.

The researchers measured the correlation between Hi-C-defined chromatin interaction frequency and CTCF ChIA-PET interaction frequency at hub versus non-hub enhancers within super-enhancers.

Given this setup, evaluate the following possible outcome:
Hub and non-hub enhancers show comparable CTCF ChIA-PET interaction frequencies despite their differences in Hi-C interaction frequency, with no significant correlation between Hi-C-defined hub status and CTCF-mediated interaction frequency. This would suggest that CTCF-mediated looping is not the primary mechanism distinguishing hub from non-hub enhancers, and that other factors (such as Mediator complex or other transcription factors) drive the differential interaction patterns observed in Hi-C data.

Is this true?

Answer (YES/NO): NO